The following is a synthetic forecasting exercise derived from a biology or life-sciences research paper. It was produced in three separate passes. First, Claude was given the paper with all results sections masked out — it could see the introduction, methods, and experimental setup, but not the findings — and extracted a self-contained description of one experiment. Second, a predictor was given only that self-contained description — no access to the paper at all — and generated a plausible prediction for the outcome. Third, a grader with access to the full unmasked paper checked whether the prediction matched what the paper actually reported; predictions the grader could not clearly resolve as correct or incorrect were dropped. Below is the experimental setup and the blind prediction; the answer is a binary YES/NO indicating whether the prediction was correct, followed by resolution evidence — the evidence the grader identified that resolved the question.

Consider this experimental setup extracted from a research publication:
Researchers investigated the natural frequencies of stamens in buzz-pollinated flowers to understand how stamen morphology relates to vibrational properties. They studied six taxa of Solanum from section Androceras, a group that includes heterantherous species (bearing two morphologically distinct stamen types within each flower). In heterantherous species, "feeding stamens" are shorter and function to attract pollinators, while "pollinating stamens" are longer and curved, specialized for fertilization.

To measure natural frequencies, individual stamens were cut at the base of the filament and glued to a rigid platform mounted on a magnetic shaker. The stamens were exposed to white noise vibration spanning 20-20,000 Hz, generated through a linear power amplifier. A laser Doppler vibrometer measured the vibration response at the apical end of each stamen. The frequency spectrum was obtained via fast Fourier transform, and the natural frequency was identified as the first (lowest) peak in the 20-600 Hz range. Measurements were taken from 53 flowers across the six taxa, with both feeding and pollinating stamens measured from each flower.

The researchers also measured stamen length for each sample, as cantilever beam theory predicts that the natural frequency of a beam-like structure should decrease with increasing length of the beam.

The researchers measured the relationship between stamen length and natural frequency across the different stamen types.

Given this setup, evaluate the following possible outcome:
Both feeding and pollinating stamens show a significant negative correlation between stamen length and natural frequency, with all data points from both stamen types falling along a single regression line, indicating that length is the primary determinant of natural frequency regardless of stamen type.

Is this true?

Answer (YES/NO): NO